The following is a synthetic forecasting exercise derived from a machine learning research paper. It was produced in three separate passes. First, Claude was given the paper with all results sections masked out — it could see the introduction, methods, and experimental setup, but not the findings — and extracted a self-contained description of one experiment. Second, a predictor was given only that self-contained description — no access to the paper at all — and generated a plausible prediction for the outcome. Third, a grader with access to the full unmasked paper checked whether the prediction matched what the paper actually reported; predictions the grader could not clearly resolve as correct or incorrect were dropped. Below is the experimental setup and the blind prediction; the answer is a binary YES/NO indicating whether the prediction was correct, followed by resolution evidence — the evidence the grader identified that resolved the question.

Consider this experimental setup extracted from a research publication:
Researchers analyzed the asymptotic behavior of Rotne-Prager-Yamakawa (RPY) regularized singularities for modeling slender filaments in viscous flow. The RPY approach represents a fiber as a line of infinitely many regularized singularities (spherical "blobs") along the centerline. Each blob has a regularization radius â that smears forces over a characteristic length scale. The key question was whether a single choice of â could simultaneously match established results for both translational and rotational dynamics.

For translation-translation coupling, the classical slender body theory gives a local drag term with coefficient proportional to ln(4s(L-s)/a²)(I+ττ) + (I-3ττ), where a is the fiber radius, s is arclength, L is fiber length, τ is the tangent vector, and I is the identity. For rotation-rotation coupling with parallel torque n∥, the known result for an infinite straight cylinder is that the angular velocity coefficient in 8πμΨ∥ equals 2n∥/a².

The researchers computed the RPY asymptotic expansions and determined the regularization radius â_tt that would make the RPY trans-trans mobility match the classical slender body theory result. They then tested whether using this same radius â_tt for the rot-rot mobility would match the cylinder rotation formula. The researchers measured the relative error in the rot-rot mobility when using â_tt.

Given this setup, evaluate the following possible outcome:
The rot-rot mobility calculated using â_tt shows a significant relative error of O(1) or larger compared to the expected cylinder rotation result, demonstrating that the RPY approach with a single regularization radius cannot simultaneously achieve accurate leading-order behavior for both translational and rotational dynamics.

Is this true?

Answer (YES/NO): NO